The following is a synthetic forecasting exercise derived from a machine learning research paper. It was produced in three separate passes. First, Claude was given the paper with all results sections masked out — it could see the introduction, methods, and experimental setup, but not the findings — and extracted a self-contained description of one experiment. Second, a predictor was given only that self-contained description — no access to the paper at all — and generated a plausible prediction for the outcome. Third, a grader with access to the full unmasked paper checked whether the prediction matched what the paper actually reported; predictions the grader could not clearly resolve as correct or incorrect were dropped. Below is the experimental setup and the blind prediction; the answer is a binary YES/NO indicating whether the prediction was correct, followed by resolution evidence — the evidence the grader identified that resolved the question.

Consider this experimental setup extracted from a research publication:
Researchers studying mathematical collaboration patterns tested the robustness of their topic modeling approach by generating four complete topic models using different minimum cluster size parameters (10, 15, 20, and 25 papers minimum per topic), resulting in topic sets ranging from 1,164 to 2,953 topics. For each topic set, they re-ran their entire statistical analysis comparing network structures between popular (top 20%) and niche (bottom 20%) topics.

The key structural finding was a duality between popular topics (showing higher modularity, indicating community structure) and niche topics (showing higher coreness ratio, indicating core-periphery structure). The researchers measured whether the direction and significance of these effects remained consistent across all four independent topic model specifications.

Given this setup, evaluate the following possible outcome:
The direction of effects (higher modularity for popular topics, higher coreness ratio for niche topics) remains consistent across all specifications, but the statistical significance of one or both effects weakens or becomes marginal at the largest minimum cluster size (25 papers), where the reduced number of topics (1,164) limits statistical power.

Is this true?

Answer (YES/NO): NO